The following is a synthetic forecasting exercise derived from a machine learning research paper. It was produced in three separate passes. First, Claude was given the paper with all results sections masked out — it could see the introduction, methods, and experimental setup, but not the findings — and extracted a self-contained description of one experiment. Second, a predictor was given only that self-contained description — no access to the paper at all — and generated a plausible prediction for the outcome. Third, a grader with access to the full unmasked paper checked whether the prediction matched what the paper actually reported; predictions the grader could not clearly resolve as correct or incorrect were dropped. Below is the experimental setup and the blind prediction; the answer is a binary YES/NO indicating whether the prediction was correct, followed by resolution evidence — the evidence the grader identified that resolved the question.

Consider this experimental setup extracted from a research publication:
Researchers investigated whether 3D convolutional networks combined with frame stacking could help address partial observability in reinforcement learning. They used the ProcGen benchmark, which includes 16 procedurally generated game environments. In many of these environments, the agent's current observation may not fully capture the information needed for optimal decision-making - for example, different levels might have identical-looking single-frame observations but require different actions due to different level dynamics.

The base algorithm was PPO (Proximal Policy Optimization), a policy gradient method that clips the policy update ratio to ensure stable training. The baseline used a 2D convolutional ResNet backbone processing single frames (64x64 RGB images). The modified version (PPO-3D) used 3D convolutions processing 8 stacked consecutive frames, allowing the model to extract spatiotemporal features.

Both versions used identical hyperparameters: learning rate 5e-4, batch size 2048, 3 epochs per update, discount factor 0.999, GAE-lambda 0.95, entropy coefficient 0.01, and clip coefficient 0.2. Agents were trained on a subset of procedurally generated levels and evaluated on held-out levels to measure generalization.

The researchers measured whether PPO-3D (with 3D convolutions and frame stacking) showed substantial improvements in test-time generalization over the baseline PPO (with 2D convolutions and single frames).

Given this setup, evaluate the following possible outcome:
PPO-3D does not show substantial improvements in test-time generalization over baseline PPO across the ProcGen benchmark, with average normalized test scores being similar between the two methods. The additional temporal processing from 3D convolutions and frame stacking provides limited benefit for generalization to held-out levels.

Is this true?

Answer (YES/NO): YES